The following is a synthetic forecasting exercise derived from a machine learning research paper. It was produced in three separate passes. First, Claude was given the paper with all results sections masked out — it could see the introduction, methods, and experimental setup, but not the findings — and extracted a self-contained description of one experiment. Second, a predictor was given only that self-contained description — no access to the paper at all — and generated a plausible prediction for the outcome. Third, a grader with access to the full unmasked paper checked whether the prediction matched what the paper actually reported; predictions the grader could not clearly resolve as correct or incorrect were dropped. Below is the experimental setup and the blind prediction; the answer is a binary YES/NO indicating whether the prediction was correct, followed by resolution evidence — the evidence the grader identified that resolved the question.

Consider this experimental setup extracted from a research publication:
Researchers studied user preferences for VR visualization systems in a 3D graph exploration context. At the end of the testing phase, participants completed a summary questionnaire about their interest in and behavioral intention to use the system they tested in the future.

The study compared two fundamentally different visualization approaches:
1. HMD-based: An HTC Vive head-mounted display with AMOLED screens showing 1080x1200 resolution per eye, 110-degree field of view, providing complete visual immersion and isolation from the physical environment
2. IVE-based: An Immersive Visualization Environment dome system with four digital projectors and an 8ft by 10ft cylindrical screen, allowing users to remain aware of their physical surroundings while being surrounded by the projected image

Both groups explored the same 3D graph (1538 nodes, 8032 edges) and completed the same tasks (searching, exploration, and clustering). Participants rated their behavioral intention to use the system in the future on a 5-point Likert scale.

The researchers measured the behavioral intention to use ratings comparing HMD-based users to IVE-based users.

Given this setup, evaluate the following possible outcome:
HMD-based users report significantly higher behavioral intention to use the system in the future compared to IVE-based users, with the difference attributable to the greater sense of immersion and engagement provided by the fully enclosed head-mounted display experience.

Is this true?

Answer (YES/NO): YES